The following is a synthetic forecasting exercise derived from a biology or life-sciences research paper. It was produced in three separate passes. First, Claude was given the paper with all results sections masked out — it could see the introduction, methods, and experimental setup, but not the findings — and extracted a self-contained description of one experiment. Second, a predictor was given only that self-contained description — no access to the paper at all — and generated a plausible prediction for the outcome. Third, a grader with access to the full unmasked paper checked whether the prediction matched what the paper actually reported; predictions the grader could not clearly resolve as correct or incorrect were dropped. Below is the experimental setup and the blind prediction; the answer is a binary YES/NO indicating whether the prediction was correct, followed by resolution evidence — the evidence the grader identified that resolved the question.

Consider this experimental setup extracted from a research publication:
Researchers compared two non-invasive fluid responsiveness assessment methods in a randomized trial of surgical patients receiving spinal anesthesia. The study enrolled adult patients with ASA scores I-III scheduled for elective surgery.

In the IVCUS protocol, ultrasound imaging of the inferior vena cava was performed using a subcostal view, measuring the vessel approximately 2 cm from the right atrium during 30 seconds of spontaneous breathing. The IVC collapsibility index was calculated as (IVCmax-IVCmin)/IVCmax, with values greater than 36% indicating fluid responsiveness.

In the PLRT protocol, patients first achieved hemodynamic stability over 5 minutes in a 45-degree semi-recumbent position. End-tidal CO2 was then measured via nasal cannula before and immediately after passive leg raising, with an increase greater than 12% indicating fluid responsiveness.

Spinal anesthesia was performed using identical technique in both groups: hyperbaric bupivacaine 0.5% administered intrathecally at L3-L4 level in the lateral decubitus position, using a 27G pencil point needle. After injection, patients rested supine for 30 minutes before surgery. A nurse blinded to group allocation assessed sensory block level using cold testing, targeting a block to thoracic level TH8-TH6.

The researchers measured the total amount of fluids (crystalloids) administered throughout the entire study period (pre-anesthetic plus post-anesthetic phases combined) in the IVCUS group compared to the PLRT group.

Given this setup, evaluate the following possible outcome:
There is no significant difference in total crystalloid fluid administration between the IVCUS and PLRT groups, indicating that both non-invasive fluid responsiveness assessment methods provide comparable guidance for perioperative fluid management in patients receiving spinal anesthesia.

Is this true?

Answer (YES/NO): NO